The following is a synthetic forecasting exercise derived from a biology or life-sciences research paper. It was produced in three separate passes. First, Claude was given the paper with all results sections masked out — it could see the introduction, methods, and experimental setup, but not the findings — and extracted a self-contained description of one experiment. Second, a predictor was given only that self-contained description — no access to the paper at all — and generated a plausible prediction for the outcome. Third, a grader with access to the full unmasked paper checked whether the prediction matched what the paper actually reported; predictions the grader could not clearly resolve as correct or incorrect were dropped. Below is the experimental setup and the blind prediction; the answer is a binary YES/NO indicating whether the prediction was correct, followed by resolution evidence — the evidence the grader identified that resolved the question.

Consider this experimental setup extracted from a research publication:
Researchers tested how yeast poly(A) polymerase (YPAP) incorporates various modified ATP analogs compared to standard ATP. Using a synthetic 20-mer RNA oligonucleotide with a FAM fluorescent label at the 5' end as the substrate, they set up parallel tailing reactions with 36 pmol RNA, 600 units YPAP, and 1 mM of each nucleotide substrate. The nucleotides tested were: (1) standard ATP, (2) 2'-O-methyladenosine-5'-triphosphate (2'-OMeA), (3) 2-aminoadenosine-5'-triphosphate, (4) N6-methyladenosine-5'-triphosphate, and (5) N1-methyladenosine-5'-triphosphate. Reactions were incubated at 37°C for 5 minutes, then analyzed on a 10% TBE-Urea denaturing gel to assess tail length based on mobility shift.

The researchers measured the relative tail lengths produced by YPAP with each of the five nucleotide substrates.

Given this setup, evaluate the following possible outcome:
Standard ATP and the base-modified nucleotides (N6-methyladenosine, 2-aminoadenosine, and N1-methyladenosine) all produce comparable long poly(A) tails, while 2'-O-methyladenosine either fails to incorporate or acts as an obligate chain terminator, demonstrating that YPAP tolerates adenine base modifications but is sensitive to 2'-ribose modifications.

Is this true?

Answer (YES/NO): NO